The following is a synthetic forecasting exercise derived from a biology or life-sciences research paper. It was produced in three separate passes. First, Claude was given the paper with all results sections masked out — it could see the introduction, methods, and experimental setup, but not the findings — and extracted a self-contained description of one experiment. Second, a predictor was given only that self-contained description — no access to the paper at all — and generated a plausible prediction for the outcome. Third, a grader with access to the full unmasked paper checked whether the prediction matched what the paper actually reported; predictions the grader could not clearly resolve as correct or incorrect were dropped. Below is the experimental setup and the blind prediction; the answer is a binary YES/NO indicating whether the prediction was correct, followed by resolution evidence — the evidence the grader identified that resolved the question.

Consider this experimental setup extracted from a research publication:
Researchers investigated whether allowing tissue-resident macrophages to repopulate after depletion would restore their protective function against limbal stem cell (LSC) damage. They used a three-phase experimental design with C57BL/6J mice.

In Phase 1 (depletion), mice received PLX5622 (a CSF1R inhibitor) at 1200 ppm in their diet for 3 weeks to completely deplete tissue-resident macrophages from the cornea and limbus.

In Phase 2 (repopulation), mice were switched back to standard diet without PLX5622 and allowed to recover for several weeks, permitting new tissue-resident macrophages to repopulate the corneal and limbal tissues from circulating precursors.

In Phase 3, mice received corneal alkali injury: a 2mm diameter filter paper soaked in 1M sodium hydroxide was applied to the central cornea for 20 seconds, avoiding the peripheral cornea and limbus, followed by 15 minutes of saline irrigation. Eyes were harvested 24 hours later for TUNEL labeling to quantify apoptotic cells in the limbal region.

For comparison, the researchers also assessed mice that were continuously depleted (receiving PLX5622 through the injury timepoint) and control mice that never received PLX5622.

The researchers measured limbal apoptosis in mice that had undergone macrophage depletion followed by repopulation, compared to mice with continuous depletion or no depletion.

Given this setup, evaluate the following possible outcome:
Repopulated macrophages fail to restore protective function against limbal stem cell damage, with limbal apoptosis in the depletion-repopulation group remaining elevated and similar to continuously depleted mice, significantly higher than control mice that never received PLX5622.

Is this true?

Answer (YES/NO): NO